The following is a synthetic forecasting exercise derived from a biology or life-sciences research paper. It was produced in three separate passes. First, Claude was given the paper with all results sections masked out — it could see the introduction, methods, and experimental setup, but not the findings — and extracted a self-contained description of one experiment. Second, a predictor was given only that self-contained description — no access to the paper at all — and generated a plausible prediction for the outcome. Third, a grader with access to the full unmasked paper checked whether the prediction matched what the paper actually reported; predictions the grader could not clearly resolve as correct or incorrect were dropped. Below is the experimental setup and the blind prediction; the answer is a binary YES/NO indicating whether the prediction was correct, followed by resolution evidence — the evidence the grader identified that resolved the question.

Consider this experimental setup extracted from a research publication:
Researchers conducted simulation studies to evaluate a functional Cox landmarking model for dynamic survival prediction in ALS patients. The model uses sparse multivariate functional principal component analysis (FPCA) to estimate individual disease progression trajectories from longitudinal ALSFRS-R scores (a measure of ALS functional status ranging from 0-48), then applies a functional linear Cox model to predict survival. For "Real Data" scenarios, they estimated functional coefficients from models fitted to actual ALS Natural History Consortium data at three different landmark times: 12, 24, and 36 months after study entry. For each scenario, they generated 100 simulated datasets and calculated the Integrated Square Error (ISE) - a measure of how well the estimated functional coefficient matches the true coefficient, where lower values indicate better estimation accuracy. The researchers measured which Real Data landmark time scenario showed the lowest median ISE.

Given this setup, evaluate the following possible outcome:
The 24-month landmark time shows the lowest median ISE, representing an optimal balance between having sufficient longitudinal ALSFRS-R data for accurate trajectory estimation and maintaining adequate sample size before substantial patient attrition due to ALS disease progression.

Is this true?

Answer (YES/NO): NO